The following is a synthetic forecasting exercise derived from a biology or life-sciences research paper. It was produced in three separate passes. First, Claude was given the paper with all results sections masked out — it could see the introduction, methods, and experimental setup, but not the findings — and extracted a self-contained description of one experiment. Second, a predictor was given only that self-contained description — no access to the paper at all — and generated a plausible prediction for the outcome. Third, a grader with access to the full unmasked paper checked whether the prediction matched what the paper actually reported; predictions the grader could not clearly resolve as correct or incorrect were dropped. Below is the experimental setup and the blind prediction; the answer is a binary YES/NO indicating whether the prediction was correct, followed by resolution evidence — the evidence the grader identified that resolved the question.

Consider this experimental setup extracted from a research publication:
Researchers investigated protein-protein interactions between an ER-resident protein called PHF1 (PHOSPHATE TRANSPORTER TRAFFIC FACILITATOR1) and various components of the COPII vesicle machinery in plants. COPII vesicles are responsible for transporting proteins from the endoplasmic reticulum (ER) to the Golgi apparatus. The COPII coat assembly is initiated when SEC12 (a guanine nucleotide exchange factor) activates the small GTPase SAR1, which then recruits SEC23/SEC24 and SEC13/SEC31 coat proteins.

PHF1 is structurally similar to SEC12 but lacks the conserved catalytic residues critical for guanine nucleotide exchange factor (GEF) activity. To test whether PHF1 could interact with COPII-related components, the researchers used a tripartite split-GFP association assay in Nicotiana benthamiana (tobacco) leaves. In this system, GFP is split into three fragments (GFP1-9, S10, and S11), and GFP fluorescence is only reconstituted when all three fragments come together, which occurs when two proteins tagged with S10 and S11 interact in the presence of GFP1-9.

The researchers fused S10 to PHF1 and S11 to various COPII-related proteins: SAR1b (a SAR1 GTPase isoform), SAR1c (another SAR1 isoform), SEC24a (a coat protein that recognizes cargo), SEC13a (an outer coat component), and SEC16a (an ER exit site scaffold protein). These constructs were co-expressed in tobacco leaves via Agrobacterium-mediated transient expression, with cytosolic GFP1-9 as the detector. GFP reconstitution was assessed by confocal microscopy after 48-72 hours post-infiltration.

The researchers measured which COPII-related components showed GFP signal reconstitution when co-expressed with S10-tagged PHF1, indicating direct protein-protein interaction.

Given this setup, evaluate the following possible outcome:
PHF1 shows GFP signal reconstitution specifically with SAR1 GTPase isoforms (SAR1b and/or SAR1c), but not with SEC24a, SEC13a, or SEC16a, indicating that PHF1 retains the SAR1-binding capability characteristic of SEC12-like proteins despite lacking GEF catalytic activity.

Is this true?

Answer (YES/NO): YES